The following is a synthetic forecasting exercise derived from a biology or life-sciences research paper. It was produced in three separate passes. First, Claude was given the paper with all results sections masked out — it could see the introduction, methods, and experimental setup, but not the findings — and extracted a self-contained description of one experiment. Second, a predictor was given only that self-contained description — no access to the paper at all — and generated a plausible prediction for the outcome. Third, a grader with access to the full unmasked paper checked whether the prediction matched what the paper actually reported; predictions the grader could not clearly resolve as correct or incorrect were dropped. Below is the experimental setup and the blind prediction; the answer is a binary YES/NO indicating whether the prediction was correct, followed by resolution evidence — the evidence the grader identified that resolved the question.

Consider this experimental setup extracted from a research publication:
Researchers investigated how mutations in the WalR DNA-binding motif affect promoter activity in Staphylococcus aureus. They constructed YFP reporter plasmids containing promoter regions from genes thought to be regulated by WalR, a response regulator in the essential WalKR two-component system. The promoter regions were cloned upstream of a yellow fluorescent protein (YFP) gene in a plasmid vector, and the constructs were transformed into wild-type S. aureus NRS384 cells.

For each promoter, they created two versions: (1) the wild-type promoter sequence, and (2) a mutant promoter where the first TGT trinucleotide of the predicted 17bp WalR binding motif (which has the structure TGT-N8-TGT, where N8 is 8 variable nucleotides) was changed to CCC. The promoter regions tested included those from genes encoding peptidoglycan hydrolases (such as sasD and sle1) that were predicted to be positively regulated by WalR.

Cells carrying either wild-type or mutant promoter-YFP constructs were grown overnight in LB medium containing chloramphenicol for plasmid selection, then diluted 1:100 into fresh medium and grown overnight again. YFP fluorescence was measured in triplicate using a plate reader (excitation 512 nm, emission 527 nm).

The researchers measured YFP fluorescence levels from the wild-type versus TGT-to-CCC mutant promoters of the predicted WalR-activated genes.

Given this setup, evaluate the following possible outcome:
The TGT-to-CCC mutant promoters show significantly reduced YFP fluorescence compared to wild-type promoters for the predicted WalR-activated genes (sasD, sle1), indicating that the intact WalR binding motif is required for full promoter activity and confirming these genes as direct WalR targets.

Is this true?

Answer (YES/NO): NO